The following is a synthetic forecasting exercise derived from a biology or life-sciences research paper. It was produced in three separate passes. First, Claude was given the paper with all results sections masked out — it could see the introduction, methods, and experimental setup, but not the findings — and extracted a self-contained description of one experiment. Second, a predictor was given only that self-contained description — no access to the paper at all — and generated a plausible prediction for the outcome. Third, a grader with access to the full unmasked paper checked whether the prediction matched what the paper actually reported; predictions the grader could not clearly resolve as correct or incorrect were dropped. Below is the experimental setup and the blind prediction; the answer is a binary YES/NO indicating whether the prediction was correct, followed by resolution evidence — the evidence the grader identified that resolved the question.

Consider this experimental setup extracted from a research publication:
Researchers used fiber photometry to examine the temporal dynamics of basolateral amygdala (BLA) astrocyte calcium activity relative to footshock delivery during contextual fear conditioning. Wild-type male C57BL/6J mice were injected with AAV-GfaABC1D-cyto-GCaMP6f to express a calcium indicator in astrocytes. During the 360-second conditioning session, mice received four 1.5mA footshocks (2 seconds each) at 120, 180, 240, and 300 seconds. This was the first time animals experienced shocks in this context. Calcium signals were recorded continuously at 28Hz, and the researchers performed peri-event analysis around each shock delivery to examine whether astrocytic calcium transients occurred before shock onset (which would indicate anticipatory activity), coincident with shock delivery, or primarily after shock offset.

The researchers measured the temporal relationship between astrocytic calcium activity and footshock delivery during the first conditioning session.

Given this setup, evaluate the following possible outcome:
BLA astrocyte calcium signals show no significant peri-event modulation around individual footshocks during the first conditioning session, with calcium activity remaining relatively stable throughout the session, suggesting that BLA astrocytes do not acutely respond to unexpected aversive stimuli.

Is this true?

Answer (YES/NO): NO